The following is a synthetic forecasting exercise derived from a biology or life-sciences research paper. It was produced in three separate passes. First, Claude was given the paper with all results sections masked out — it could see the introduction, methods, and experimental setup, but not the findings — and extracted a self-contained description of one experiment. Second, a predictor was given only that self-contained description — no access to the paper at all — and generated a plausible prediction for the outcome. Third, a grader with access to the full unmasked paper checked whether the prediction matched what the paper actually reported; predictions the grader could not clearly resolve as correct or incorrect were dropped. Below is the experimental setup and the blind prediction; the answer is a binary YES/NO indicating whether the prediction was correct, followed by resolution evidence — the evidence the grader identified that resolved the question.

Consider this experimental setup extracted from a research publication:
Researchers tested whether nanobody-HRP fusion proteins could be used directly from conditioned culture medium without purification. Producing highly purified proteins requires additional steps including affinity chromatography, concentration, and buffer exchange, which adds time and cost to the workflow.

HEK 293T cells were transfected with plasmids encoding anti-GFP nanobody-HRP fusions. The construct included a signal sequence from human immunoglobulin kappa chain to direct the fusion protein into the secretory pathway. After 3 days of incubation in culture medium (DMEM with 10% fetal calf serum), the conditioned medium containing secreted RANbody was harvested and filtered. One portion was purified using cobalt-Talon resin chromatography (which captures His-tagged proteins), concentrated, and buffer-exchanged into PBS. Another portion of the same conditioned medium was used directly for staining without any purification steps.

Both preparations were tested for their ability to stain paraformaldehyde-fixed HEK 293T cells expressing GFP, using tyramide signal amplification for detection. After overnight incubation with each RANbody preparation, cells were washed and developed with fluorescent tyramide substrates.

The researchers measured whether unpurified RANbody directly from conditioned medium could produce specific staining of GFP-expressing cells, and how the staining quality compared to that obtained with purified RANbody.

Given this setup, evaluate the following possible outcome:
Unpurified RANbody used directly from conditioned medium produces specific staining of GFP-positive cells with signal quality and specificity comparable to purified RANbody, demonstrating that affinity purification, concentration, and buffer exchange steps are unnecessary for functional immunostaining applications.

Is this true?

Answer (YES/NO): YES